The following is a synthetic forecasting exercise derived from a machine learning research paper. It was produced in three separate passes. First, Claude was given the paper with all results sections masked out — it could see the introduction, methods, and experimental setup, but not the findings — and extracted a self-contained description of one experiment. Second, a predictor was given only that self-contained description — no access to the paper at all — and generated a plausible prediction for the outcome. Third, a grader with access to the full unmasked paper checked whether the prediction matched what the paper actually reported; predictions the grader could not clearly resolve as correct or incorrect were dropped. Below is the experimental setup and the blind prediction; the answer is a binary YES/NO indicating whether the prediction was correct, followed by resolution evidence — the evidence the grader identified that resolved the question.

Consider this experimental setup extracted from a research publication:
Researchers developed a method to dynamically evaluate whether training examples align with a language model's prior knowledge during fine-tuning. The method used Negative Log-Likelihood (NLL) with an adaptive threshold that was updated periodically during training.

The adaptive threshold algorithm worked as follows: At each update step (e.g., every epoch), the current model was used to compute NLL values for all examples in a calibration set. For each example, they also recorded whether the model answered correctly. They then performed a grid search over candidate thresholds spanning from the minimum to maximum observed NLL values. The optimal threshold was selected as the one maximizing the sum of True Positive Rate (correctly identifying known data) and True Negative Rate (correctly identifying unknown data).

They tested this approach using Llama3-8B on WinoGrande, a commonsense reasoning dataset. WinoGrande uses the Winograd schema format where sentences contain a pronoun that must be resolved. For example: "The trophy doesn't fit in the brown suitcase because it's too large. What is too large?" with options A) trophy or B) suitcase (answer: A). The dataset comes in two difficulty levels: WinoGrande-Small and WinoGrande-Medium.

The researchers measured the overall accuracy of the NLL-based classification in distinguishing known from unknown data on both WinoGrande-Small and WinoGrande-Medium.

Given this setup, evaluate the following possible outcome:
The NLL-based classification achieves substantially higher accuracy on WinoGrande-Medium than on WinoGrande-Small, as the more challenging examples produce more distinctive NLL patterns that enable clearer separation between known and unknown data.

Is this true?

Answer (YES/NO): NO